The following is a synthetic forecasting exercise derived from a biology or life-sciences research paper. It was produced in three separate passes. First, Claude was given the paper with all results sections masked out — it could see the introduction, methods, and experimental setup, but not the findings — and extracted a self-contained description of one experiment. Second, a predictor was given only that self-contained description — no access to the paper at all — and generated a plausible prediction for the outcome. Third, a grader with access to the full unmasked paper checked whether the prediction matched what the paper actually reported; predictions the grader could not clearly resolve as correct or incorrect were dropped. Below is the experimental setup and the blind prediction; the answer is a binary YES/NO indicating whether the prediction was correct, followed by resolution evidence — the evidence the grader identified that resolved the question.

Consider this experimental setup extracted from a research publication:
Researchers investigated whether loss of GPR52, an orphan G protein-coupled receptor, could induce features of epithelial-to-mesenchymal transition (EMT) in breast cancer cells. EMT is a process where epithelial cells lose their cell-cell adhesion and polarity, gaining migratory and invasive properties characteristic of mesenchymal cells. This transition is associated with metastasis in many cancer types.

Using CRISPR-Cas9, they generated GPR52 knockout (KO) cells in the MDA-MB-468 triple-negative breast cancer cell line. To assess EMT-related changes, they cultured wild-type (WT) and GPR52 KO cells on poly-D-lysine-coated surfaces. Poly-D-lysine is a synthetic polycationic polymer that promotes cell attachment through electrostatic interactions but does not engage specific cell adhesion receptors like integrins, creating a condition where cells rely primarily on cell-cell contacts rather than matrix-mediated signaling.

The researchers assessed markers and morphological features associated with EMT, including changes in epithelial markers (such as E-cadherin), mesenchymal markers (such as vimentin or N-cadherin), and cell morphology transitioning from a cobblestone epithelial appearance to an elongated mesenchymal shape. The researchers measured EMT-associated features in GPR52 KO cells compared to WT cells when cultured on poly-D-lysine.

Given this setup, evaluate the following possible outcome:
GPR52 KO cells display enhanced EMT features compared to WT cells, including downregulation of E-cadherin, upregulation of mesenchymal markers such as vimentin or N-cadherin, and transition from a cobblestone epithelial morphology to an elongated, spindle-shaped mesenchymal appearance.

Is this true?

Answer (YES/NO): NO